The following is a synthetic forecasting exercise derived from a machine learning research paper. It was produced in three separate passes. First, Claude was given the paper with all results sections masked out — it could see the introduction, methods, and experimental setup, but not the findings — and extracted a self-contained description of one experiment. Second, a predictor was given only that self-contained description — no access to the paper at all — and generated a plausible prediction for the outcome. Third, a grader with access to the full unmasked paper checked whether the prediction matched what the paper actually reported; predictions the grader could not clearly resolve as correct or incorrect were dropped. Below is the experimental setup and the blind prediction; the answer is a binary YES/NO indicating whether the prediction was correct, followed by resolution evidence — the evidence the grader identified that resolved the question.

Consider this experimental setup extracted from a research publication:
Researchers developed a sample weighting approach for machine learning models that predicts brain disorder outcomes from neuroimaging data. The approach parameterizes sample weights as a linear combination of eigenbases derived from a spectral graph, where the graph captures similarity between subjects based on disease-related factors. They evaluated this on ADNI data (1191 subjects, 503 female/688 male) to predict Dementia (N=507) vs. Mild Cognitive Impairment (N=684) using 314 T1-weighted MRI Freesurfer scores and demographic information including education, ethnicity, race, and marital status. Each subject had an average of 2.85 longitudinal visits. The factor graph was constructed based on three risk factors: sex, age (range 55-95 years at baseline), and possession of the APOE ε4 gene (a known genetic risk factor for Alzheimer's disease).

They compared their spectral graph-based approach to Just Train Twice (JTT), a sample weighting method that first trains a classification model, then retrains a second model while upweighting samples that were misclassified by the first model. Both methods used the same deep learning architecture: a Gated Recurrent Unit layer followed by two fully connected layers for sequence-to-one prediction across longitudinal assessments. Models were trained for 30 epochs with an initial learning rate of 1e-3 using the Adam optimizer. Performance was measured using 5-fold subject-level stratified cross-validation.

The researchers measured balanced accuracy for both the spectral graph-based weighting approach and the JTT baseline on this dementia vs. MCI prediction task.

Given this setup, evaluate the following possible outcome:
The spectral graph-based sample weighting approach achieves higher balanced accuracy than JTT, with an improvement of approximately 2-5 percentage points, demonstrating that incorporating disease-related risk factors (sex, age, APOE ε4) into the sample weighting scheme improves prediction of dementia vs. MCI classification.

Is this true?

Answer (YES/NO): NO